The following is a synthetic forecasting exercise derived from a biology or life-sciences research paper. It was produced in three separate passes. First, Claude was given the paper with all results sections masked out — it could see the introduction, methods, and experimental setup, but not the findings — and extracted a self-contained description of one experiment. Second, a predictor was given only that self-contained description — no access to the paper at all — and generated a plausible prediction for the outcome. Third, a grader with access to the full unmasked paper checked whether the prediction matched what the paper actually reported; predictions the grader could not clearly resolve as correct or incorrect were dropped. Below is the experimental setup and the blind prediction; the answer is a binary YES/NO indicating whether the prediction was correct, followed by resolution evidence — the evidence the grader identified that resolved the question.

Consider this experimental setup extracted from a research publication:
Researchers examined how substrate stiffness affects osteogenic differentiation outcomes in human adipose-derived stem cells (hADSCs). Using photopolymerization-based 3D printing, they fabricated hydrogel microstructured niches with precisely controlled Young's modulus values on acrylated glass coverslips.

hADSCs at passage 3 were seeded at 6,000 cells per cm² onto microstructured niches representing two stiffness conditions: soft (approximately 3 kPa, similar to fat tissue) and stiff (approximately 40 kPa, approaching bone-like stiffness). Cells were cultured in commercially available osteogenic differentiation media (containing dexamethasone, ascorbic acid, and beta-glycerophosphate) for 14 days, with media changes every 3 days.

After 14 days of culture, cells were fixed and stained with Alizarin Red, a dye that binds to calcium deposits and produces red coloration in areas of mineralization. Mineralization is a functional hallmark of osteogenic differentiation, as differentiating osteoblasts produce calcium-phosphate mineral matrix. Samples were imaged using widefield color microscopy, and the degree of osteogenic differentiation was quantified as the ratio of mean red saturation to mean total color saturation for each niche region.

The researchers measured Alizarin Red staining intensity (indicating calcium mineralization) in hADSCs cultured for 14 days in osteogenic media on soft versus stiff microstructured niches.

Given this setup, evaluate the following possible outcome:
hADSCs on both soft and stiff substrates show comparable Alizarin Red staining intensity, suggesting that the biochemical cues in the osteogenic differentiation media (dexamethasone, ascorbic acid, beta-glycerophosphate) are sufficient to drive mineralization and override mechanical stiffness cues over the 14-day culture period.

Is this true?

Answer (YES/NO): NO